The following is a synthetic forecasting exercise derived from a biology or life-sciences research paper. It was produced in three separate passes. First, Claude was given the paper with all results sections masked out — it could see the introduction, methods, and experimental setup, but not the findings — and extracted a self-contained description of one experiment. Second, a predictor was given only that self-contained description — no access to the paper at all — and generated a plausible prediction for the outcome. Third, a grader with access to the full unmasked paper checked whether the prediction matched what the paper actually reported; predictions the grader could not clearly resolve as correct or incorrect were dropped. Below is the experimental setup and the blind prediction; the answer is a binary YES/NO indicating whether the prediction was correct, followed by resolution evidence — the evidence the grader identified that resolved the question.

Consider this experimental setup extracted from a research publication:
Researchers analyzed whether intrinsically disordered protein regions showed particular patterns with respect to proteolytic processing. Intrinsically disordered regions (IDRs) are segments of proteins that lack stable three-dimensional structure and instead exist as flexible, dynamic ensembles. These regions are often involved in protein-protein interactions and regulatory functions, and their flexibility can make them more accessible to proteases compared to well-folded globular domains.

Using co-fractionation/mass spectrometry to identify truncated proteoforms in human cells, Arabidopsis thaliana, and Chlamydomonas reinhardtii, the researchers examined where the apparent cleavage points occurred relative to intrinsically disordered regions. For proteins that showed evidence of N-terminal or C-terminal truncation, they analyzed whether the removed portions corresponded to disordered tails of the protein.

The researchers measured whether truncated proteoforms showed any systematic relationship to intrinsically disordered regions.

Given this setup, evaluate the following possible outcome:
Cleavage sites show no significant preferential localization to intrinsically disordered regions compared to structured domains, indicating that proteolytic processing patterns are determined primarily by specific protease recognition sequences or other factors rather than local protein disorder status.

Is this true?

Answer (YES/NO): NO